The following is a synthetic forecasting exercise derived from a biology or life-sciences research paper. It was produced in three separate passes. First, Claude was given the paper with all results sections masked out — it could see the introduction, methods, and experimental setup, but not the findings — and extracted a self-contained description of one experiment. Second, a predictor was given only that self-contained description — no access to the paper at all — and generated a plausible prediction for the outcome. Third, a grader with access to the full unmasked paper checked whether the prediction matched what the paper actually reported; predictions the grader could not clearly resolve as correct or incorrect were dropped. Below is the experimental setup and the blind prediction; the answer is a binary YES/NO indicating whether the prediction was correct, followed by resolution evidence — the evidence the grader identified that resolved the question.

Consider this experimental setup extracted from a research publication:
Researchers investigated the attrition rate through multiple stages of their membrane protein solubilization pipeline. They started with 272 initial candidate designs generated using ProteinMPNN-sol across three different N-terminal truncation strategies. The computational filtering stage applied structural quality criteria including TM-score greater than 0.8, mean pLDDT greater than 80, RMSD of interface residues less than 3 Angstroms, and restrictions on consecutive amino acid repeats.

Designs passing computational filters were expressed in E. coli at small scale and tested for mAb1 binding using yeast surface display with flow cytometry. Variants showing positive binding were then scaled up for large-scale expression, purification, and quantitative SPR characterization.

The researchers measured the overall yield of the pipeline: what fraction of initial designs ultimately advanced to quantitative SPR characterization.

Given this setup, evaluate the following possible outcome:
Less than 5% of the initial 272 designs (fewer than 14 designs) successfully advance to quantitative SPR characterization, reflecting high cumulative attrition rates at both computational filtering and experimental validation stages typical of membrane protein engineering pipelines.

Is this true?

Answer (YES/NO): YES